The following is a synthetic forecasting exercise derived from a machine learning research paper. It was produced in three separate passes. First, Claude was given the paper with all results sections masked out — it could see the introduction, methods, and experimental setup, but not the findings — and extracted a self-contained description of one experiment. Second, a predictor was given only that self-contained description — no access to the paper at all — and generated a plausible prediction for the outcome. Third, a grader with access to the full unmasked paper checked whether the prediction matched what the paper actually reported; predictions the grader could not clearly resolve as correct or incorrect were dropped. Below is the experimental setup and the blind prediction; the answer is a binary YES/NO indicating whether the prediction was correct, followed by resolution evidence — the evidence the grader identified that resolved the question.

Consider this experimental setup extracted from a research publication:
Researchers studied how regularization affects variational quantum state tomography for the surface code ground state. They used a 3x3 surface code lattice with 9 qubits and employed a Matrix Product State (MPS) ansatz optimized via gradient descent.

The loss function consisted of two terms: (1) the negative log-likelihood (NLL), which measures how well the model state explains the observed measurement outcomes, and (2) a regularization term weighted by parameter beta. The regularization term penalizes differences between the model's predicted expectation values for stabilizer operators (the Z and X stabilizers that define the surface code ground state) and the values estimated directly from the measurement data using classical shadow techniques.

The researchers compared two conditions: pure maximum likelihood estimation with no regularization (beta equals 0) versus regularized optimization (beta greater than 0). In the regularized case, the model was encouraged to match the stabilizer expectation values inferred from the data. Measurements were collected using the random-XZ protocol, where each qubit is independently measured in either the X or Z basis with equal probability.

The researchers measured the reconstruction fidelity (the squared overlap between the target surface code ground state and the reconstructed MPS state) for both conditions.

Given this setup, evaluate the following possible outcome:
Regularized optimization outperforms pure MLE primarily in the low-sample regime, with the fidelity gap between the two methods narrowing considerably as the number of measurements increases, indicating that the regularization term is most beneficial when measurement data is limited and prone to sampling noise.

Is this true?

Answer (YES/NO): YES